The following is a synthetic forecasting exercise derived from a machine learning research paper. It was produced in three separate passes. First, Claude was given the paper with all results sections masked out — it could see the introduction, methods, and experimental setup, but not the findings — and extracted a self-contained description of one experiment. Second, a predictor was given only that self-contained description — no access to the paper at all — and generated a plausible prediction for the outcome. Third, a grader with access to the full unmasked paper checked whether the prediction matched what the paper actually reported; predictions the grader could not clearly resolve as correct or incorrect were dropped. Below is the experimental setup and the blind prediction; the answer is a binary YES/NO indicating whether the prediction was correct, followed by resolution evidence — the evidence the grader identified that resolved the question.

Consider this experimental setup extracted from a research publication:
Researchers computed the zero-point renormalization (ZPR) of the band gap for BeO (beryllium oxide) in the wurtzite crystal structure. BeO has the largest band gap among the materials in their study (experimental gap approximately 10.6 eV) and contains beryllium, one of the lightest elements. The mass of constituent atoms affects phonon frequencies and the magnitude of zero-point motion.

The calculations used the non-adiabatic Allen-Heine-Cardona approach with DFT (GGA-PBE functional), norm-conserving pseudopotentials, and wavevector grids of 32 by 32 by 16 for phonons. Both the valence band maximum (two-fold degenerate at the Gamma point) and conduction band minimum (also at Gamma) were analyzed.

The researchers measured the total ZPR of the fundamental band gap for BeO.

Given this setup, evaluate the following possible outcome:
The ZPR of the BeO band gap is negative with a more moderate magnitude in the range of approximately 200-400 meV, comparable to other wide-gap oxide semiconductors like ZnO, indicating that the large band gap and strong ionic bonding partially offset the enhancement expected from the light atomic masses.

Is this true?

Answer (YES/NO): NO